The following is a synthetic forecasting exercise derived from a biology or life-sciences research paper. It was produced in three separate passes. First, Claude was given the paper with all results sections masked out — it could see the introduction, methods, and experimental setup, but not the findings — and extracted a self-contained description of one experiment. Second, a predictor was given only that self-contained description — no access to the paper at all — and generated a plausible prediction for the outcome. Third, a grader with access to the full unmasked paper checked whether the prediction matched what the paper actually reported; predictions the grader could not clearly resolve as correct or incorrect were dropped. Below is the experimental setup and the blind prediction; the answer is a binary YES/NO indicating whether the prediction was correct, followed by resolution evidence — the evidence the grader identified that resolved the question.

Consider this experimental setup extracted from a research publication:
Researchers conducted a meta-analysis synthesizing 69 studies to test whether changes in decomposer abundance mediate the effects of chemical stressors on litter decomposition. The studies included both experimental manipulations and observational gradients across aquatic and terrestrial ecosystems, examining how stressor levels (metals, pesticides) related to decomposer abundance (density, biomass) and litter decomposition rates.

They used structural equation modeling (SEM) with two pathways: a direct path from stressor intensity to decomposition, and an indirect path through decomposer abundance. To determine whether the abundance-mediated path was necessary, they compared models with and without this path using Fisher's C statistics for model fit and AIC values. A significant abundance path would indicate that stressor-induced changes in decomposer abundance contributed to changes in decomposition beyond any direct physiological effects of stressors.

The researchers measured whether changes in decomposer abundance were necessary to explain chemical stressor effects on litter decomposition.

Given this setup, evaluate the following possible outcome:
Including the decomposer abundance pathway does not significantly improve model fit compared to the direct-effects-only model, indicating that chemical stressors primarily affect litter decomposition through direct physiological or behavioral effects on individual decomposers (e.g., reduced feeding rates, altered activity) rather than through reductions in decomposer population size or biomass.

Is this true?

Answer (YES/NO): NO